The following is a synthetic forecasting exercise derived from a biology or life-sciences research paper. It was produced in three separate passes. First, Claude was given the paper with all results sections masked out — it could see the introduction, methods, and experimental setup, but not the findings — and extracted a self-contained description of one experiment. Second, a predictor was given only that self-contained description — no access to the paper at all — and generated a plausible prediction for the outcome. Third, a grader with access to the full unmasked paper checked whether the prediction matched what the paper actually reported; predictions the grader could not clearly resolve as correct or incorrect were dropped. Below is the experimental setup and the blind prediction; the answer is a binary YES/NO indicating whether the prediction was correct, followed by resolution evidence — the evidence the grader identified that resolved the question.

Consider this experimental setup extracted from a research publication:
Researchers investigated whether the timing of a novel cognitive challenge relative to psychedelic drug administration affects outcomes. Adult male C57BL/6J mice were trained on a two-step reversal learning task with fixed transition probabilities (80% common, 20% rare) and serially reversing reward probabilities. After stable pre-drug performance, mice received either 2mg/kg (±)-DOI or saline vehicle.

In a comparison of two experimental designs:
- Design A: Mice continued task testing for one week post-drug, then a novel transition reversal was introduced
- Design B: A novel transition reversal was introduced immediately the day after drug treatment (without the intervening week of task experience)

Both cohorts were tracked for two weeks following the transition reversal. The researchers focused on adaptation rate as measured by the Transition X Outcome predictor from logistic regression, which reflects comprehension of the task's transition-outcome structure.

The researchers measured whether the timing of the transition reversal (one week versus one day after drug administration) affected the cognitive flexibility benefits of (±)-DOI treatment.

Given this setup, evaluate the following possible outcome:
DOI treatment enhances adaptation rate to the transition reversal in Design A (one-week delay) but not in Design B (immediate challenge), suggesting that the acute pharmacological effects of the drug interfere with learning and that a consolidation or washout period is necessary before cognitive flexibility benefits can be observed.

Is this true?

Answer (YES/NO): YES